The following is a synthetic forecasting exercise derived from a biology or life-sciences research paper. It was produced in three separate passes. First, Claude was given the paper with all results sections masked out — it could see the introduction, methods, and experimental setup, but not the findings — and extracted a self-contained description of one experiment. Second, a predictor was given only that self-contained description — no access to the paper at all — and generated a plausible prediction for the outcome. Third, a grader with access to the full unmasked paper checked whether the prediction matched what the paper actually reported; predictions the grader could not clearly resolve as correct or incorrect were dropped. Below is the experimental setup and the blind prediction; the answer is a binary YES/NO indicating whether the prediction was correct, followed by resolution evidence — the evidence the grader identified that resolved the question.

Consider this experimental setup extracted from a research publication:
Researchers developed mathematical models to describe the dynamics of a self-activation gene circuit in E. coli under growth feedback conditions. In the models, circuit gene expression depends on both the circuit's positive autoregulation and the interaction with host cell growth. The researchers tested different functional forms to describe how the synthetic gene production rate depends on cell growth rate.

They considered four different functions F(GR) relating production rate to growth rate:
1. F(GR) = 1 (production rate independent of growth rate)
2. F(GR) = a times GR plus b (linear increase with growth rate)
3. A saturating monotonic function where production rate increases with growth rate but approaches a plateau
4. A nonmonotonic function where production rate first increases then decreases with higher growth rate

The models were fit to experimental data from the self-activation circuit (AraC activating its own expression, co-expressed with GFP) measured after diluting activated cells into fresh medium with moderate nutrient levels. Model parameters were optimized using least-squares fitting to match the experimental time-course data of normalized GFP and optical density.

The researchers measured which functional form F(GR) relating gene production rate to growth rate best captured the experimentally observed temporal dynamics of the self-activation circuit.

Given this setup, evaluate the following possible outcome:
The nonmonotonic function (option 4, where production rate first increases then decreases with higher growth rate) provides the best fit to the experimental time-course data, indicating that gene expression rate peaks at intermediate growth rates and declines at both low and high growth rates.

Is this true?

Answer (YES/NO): YES